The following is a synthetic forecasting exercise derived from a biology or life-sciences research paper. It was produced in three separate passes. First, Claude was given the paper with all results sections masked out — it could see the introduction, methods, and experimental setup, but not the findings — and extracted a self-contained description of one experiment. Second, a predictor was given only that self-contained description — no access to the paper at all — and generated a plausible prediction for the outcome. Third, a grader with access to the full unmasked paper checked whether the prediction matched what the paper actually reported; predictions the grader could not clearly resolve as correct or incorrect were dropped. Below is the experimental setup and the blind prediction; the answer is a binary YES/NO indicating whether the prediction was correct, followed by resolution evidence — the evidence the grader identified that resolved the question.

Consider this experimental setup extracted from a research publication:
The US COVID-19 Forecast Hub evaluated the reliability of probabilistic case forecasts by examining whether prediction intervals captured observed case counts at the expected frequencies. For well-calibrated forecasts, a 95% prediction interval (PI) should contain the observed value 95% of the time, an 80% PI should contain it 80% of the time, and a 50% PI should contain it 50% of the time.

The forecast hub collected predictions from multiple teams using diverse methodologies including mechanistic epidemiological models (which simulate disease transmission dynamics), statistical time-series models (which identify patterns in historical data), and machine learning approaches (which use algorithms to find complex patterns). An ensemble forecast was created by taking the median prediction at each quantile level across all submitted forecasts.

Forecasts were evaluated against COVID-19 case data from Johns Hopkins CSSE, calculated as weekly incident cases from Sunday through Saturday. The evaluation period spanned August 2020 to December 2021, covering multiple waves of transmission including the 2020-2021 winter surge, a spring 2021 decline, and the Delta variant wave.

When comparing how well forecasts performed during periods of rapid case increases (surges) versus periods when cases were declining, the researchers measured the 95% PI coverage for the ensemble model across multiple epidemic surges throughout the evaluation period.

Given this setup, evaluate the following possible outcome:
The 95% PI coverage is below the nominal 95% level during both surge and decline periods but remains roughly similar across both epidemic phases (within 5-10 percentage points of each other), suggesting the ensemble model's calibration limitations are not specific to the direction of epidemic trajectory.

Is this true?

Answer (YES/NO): NO